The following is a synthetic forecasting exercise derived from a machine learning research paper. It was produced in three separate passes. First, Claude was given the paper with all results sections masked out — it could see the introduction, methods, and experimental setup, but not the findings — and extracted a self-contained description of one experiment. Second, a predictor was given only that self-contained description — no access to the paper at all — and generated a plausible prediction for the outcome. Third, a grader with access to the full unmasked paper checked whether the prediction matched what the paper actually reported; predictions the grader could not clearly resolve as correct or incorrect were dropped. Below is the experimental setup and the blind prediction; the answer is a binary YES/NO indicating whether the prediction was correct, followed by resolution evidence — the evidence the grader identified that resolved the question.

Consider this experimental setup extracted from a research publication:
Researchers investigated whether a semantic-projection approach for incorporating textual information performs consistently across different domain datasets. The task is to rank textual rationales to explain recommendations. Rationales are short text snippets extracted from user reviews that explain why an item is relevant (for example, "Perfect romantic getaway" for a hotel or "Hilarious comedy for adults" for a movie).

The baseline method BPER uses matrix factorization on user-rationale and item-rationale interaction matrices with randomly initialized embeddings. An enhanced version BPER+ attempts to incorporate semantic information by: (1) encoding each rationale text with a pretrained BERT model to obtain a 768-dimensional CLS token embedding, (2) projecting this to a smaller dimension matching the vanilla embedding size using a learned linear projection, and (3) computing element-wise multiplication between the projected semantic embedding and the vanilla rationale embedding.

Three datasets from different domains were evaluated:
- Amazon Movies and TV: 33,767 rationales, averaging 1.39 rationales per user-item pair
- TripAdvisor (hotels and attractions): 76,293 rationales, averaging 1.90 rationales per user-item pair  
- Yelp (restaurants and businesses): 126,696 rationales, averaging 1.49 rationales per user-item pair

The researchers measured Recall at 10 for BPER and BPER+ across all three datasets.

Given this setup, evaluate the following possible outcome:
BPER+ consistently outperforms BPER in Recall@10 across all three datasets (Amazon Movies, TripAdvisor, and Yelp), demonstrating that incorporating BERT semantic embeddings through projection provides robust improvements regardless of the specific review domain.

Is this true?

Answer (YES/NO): NO